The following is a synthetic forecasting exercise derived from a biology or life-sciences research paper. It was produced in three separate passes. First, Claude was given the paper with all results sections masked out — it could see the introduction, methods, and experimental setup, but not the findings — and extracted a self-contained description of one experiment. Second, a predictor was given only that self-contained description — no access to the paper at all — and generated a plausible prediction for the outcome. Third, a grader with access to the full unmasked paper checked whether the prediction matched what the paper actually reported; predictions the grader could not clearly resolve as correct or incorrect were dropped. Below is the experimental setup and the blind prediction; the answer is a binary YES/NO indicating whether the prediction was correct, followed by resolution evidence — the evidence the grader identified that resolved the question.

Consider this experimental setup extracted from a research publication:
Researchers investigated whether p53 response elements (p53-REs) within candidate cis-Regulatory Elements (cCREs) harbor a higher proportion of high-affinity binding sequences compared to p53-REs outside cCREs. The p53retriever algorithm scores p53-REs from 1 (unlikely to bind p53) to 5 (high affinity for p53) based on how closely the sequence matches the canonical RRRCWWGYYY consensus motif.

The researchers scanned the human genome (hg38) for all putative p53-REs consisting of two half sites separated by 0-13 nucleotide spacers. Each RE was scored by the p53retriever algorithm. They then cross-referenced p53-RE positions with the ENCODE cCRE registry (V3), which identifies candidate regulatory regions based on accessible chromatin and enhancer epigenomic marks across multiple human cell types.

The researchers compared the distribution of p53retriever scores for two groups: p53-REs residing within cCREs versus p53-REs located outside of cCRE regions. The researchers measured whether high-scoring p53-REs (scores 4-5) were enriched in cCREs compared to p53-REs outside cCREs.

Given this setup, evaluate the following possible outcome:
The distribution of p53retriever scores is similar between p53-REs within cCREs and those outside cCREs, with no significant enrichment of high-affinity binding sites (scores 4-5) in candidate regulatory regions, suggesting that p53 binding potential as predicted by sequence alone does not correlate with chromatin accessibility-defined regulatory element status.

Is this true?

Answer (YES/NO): NO